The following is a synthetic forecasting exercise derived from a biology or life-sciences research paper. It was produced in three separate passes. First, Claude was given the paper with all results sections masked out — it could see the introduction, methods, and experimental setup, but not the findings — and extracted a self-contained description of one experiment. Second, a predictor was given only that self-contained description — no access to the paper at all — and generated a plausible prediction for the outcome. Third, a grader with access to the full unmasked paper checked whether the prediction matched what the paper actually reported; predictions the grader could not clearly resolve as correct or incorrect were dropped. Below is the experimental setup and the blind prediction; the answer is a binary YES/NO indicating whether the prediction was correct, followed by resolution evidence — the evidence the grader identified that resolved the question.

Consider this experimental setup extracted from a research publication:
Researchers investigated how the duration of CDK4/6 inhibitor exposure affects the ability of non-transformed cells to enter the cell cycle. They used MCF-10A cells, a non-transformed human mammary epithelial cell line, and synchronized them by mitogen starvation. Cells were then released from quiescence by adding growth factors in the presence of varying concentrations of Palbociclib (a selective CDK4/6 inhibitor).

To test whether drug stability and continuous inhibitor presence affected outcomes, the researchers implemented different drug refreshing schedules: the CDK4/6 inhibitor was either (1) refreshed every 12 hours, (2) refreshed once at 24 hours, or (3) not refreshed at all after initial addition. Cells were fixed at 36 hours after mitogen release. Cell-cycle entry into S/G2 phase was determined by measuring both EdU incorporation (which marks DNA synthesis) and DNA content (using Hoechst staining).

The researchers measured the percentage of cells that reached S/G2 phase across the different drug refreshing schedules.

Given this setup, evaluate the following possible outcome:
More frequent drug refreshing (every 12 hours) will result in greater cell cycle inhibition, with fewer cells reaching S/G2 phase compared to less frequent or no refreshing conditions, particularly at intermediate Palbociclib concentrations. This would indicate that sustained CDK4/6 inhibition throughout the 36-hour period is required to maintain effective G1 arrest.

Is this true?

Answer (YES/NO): NO